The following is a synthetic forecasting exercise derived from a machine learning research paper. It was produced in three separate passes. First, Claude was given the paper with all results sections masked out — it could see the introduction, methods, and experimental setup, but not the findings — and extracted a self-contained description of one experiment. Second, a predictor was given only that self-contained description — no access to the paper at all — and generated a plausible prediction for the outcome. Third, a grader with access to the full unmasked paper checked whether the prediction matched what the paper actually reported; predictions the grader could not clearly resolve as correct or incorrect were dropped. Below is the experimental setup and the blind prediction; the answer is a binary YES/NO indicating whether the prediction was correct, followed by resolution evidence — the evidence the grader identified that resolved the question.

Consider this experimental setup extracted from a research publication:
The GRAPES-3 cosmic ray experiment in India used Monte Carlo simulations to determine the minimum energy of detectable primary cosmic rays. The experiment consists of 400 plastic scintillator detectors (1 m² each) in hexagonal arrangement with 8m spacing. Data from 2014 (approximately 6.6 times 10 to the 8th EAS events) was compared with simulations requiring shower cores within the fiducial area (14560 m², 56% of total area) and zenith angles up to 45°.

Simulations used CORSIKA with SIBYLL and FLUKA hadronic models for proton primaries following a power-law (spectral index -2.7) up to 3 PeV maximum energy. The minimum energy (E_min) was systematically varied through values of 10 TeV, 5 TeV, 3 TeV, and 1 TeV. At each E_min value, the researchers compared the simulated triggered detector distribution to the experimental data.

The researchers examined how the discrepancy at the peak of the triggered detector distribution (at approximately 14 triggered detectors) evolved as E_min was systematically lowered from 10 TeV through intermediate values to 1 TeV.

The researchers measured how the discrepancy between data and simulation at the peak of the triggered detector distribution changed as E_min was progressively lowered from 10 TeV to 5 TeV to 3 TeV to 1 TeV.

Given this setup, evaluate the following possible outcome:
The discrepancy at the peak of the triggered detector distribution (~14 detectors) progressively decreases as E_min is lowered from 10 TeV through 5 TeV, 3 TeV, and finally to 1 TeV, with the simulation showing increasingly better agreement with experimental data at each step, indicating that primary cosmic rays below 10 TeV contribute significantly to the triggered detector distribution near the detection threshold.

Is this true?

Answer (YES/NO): YES